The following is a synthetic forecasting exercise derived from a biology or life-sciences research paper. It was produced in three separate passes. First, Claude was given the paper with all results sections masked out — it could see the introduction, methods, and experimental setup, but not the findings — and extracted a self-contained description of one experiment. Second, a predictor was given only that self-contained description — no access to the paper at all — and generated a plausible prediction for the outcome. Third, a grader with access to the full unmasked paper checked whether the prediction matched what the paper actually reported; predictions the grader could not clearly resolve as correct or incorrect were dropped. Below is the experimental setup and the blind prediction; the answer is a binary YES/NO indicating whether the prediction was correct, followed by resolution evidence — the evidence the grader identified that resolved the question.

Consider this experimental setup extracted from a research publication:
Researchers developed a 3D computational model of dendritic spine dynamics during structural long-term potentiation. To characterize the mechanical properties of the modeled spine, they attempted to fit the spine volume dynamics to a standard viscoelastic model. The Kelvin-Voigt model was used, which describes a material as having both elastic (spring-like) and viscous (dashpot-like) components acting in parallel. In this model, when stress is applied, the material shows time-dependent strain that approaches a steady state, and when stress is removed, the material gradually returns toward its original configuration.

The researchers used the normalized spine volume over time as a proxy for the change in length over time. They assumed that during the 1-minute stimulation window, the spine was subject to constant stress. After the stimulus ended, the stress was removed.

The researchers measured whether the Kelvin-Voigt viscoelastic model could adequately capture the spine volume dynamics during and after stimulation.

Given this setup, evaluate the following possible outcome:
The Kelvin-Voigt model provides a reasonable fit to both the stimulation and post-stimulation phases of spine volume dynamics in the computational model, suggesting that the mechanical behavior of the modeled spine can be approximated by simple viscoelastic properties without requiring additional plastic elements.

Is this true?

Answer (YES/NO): YES